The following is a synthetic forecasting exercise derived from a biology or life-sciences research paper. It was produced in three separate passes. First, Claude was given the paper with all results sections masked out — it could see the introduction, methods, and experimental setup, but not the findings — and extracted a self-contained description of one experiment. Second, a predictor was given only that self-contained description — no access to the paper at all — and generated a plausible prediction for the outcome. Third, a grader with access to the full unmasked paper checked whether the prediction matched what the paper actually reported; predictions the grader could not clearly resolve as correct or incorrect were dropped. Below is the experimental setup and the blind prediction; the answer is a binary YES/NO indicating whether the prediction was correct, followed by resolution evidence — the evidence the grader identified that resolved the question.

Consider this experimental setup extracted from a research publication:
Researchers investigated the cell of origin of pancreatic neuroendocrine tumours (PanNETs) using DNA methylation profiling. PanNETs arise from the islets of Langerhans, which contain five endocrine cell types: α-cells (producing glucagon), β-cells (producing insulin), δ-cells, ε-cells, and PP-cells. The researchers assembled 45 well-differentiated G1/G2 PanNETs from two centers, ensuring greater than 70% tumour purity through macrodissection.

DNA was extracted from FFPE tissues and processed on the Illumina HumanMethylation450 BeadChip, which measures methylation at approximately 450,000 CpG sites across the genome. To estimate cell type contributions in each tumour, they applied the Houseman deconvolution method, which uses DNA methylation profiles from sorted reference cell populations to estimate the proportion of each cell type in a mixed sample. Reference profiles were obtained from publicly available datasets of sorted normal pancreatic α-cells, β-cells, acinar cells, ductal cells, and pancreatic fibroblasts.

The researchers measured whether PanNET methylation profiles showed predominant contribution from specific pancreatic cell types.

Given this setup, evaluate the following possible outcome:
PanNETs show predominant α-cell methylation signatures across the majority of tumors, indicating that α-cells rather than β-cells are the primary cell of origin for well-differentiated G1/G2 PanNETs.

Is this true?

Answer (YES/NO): NO